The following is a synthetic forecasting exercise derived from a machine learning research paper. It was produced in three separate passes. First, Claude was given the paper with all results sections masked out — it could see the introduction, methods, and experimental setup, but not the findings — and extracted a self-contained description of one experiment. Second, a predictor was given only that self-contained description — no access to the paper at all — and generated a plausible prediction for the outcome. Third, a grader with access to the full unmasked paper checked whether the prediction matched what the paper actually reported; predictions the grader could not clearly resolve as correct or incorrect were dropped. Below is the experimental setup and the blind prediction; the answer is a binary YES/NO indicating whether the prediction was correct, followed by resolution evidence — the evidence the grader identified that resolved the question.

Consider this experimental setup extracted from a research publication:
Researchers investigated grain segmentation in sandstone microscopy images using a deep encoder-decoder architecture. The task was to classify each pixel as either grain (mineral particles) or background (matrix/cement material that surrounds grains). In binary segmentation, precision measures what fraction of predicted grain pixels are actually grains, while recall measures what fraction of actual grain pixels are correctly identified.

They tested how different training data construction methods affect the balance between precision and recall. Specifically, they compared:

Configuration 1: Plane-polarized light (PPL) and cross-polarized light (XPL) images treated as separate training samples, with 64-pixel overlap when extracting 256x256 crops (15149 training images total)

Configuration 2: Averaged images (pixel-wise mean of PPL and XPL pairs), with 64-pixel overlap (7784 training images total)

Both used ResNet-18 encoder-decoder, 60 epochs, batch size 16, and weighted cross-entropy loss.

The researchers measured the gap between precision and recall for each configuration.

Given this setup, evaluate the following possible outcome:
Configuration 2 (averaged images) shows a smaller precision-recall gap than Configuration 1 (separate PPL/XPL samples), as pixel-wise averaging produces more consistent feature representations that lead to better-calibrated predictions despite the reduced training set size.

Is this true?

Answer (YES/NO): YES